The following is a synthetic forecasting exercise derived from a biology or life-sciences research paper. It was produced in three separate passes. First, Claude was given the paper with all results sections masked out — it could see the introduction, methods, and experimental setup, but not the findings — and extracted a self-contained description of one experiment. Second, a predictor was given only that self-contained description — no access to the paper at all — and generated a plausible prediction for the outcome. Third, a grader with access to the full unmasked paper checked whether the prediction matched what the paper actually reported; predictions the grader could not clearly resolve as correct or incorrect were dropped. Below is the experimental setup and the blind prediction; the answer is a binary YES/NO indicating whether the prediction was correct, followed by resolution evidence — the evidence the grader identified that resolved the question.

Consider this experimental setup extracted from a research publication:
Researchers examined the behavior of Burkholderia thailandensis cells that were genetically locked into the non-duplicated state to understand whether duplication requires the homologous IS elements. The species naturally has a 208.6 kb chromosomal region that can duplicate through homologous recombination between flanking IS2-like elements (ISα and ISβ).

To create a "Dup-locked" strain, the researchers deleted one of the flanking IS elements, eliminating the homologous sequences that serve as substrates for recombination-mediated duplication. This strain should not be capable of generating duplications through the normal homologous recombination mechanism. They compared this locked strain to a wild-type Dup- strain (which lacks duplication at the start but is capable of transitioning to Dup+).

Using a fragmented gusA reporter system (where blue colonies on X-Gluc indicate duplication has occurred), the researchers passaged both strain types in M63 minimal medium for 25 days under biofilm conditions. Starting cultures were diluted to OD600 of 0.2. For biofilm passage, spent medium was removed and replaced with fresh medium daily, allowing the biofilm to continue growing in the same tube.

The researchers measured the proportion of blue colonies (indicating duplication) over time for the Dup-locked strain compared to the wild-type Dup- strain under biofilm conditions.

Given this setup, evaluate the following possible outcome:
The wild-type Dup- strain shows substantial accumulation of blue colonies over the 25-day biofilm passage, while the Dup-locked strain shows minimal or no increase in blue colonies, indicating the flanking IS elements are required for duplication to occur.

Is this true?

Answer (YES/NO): YES